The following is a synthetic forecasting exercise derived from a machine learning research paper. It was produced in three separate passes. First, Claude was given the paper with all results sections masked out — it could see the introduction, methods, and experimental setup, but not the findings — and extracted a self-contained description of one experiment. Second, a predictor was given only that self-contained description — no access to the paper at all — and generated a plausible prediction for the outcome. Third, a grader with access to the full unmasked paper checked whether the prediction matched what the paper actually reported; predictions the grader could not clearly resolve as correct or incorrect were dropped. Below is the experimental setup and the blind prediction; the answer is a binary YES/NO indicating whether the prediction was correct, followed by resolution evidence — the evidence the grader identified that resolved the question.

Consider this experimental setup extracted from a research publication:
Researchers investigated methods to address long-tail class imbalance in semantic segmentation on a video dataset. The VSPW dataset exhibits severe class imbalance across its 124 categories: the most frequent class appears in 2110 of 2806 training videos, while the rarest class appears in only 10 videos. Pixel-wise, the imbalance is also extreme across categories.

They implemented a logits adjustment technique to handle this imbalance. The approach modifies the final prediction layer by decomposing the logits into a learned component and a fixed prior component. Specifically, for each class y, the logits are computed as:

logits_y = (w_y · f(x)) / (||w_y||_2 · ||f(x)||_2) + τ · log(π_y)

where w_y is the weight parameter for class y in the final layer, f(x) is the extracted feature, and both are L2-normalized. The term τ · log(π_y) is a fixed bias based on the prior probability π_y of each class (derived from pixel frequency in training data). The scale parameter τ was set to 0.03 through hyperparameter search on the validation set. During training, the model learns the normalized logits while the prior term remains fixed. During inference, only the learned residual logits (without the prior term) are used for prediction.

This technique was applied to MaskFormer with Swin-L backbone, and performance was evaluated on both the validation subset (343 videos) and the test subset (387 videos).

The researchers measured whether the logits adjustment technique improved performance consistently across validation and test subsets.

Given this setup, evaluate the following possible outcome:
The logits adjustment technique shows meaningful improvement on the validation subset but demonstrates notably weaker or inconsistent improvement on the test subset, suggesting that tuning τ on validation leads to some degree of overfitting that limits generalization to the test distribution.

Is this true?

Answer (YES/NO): NO